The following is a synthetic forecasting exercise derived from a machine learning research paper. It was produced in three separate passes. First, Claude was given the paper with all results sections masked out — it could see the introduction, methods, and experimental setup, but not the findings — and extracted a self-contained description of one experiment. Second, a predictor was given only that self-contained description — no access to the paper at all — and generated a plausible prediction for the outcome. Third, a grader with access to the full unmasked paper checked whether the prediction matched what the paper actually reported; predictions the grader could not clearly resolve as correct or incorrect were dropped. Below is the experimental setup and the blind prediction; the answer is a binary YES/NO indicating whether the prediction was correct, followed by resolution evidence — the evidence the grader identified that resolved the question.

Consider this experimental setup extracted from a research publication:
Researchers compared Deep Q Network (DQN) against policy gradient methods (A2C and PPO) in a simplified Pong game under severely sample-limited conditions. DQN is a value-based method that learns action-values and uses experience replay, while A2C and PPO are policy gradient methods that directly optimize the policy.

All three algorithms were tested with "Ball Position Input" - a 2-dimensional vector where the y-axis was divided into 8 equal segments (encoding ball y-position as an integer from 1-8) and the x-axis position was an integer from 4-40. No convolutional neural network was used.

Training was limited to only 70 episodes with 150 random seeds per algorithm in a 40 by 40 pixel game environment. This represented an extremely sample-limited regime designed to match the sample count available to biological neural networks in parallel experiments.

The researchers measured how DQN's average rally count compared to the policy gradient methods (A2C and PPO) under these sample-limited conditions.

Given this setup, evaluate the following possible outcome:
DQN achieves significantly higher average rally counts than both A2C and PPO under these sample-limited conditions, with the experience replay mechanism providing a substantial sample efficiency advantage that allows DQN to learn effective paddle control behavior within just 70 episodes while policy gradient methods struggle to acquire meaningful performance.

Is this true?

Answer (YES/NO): NO